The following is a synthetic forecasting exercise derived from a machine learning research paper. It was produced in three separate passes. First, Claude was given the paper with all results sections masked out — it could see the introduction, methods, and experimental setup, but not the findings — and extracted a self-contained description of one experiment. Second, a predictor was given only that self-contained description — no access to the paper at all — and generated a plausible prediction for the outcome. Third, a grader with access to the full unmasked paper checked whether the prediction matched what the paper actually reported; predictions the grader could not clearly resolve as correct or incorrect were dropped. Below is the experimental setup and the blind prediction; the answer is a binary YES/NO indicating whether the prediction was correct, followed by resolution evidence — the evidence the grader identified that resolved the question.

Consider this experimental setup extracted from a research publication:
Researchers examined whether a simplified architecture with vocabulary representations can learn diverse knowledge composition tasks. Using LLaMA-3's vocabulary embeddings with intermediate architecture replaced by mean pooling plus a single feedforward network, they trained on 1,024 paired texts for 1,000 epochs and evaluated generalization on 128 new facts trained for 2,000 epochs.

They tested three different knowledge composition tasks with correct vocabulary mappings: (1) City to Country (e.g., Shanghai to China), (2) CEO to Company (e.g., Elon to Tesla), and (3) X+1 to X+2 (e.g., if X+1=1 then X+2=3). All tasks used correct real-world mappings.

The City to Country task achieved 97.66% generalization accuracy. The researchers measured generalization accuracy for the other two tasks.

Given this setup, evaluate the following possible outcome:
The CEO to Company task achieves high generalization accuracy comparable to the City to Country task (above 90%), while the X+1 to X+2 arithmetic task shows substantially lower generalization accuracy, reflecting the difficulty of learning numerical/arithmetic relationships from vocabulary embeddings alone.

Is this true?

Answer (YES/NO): NO